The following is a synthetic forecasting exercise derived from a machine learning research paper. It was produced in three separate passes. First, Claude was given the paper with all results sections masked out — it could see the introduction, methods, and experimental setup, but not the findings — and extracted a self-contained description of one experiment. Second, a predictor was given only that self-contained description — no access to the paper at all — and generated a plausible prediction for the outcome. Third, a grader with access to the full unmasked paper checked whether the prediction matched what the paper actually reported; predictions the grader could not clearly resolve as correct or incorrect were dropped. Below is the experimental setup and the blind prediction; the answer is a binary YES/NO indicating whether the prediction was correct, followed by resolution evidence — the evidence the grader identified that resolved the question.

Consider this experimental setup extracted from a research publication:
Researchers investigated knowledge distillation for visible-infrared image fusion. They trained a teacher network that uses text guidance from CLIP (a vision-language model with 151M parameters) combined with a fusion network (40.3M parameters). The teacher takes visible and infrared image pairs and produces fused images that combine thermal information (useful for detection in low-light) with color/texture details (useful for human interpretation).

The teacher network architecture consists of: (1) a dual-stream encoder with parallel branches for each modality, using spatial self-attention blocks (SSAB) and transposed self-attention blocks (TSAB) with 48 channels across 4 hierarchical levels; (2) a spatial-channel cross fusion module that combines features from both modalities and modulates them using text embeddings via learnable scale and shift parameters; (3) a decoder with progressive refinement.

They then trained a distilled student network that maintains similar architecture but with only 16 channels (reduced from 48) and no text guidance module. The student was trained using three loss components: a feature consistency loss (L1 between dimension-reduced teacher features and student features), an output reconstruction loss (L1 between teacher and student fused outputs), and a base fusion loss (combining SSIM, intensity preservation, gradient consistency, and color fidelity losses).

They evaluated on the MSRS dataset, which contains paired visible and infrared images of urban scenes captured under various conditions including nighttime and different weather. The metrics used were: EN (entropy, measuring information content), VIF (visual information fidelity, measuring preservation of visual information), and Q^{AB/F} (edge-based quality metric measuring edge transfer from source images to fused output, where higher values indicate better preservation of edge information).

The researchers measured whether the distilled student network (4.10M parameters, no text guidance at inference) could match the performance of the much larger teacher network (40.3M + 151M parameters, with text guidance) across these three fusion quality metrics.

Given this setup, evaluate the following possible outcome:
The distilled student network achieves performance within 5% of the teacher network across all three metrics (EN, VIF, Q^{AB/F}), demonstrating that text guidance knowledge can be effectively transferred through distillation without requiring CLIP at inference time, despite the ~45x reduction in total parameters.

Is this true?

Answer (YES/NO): YES